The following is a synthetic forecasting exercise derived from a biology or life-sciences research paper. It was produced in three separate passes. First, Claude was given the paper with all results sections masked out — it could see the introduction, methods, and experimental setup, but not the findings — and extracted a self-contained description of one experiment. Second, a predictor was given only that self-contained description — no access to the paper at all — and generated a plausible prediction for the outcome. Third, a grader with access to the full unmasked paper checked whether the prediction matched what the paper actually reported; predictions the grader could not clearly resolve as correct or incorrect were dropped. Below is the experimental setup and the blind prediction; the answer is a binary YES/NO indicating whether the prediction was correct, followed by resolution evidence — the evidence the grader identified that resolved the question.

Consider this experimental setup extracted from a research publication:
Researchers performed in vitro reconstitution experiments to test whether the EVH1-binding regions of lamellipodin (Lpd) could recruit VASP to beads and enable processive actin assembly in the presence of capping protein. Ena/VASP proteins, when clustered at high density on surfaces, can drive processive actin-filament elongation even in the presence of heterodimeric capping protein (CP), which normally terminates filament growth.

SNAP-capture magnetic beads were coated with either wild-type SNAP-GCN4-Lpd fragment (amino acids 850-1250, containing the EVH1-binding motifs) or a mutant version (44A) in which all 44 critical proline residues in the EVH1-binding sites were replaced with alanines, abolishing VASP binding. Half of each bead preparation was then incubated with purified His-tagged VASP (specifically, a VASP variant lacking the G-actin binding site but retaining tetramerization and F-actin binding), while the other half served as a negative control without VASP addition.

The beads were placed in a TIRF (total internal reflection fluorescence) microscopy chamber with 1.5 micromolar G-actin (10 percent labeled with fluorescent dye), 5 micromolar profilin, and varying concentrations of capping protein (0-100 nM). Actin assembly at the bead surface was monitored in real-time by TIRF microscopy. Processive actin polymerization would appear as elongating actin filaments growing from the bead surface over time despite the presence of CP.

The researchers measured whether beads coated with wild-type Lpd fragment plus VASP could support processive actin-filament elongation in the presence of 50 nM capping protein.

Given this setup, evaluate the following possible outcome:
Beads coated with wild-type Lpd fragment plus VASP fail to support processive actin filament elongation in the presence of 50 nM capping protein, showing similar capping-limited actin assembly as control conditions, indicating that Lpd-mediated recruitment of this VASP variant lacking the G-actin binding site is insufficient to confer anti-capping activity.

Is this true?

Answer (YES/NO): NO